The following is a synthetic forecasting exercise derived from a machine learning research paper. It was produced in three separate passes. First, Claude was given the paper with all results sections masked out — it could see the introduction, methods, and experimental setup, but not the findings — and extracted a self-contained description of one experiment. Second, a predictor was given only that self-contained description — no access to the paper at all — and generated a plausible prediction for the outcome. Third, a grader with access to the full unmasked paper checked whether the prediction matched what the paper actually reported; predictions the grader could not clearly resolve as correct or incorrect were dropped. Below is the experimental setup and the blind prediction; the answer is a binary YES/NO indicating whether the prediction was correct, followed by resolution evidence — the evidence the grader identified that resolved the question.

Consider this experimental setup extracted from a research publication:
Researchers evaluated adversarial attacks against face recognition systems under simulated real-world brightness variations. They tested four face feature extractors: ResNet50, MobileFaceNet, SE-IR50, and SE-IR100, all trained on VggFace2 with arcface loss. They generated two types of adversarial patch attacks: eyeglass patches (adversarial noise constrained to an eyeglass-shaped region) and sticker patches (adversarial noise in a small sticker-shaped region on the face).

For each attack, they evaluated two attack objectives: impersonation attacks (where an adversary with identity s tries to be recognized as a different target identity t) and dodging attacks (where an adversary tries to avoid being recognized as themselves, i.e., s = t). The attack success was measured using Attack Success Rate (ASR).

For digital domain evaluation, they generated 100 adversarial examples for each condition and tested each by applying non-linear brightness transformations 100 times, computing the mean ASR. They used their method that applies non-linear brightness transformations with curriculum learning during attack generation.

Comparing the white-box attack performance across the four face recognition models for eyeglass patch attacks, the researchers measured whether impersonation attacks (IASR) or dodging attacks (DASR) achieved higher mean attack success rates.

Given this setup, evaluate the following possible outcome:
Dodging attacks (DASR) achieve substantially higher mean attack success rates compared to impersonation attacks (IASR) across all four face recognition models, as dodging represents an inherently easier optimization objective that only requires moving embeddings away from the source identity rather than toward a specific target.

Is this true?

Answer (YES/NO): YES